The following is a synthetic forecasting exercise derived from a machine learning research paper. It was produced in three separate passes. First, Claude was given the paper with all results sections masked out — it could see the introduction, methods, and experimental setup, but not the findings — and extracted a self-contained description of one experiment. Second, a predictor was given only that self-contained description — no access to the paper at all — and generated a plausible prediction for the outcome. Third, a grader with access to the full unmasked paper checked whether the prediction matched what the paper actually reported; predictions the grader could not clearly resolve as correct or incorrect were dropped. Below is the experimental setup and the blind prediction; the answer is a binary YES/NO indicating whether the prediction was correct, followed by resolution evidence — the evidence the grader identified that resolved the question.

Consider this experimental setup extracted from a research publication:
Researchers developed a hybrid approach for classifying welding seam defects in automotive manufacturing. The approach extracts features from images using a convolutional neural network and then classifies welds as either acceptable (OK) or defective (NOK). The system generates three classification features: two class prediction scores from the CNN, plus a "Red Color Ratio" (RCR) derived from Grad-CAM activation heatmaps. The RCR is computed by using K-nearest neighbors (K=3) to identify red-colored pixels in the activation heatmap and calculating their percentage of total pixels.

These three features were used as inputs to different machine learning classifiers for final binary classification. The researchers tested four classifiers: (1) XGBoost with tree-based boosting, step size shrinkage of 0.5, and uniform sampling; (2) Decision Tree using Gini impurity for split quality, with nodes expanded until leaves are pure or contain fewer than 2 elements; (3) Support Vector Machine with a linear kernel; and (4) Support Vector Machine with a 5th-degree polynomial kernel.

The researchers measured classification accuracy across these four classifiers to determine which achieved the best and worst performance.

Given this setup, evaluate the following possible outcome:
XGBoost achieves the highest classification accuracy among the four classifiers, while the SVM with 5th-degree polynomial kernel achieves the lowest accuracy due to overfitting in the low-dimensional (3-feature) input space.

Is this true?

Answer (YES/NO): NO